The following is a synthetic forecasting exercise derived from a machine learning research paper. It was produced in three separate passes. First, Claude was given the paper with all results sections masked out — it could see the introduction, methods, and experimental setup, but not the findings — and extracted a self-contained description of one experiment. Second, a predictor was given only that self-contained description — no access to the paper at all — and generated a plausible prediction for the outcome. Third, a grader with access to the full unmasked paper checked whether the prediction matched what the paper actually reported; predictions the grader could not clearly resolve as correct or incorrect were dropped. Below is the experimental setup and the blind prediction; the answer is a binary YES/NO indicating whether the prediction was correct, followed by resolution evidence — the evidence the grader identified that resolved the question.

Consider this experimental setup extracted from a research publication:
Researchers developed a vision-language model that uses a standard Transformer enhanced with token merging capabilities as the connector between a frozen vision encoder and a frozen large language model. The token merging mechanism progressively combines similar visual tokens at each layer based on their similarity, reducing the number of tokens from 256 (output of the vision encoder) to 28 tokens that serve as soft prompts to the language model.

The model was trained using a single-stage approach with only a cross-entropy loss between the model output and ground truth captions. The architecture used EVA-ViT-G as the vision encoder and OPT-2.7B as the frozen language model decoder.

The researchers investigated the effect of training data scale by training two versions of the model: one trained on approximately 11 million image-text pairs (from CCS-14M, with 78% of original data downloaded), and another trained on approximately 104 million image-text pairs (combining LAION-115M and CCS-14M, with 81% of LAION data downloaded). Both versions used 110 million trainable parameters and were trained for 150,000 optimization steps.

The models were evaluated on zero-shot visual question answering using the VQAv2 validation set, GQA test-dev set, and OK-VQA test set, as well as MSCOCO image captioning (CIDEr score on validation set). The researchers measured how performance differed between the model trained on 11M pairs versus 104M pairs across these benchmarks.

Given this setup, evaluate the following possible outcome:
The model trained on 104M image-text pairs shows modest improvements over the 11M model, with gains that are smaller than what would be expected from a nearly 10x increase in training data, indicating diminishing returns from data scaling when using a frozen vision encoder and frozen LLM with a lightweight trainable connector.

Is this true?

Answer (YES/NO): YES